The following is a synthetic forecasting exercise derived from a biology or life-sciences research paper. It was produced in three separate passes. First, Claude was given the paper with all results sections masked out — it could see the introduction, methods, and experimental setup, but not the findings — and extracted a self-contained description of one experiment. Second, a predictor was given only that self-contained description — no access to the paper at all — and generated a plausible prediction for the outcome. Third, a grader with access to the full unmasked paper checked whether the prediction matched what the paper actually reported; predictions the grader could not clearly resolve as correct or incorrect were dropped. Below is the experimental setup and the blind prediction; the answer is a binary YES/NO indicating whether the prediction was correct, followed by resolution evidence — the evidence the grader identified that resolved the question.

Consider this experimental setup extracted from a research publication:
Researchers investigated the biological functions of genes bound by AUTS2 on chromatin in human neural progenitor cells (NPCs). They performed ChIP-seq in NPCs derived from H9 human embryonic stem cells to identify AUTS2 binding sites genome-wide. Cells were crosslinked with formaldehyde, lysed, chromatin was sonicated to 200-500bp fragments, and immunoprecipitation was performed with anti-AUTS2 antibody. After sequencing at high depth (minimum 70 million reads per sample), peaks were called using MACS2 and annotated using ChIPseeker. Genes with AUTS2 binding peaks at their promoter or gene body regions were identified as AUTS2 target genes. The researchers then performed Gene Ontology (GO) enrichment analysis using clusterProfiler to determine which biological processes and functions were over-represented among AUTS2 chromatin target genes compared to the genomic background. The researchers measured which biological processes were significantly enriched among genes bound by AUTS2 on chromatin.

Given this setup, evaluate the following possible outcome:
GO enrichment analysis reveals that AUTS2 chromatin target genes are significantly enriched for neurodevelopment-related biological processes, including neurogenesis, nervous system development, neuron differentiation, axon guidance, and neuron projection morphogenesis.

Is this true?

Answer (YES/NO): YES